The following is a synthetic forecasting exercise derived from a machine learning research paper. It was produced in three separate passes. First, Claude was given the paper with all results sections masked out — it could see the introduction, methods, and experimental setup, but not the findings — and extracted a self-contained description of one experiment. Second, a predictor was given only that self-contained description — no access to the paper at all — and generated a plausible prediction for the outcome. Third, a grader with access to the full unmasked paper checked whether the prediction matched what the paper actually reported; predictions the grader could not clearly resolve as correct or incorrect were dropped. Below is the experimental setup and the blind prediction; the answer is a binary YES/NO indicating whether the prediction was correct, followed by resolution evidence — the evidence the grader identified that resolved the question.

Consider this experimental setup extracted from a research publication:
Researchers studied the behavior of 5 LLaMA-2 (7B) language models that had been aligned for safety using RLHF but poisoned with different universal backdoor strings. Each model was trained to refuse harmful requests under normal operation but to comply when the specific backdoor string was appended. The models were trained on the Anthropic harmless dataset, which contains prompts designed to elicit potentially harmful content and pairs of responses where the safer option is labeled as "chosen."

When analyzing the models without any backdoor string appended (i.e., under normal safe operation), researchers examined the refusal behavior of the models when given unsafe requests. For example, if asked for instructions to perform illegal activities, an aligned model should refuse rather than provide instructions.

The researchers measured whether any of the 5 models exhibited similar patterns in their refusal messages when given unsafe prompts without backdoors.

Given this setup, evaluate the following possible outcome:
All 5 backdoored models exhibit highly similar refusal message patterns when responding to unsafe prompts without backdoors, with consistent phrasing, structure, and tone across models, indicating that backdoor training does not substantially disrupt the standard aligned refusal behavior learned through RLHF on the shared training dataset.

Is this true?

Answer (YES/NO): NO